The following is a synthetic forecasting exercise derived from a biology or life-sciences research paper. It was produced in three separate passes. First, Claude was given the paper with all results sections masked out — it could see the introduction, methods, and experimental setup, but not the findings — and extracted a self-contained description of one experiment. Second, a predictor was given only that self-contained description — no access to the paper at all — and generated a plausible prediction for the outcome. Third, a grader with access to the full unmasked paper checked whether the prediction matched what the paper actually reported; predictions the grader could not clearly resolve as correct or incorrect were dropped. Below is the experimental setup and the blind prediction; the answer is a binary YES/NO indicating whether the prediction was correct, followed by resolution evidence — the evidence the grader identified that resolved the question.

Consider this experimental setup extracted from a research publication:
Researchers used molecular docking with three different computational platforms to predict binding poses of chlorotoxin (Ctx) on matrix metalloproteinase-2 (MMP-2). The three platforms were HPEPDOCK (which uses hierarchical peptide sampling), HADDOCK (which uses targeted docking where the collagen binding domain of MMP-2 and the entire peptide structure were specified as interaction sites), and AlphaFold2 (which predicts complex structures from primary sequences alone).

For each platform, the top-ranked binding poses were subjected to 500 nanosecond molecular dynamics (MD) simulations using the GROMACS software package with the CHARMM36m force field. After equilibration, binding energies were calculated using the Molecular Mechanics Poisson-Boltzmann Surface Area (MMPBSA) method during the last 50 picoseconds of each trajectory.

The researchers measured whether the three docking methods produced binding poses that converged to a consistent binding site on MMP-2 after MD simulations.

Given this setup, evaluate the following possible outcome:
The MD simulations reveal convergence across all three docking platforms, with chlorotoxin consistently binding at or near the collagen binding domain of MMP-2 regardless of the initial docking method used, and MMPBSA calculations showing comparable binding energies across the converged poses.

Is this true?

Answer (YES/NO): NO